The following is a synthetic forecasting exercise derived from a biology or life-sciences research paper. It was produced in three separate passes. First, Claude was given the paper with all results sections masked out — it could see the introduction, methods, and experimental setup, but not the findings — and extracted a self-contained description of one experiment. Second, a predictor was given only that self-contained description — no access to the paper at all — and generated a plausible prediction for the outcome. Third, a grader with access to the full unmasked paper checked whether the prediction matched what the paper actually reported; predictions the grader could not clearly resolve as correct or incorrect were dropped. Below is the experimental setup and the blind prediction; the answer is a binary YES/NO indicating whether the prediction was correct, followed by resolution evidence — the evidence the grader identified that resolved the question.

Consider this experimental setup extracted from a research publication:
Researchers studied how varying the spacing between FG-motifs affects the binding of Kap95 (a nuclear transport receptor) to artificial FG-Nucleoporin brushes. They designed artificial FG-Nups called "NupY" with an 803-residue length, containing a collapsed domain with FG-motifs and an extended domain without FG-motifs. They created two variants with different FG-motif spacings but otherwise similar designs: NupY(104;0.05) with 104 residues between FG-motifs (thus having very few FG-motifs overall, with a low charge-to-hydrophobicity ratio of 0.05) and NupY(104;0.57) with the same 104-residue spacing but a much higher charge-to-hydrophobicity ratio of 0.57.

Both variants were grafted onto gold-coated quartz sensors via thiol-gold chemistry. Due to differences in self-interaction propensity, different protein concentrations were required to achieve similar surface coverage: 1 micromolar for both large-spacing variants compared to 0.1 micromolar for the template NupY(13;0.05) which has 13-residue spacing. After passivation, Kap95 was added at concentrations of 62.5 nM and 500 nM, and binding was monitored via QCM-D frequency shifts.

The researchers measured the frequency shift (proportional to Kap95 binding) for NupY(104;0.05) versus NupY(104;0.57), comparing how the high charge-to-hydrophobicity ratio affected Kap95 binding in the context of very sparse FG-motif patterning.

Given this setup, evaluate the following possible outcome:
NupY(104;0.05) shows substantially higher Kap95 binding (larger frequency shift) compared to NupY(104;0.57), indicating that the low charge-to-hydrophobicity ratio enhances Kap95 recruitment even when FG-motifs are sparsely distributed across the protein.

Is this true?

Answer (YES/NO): NO